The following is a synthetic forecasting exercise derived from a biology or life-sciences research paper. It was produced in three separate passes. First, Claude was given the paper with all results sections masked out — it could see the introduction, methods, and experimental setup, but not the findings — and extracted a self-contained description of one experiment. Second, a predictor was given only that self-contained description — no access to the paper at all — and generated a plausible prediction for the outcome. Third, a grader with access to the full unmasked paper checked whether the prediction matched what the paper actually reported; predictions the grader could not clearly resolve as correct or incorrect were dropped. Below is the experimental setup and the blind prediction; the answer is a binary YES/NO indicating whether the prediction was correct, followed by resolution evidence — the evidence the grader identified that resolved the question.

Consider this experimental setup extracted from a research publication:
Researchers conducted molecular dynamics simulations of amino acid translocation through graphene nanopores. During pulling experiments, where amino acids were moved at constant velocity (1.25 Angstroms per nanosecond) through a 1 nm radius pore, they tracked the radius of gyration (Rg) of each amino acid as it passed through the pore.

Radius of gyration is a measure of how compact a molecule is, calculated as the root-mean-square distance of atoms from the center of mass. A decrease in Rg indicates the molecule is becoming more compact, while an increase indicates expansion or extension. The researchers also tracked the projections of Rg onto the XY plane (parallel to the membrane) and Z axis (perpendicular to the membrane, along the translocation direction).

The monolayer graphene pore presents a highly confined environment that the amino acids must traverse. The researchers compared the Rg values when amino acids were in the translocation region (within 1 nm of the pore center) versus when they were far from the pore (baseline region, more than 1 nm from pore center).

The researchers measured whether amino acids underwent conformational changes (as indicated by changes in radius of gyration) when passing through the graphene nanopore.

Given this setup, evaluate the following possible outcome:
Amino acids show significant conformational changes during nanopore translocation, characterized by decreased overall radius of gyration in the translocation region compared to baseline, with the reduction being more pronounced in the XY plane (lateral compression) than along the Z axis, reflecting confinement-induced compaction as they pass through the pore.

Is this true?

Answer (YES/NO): NO